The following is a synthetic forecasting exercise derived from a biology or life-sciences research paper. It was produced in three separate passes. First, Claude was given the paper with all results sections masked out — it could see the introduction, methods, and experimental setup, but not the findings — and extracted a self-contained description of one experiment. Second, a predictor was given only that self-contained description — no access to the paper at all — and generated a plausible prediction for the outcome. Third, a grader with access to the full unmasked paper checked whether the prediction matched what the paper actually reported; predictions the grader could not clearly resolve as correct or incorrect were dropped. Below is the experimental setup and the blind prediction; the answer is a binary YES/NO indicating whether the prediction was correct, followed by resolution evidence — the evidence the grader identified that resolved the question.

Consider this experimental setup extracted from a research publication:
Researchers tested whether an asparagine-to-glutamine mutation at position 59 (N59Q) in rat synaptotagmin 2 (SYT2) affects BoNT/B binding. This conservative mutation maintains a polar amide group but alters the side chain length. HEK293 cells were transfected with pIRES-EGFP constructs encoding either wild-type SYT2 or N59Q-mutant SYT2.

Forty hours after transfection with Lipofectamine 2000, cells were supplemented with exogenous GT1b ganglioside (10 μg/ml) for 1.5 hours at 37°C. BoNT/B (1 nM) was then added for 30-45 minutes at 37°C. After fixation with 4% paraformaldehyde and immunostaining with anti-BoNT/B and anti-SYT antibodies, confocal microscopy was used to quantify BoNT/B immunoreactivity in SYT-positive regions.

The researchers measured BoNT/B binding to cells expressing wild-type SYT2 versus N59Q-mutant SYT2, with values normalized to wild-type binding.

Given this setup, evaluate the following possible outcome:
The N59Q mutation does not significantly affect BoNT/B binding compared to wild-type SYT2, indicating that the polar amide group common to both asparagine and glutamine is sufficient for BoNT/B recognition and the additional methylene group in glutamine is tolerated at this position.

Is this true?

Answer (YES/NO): NO